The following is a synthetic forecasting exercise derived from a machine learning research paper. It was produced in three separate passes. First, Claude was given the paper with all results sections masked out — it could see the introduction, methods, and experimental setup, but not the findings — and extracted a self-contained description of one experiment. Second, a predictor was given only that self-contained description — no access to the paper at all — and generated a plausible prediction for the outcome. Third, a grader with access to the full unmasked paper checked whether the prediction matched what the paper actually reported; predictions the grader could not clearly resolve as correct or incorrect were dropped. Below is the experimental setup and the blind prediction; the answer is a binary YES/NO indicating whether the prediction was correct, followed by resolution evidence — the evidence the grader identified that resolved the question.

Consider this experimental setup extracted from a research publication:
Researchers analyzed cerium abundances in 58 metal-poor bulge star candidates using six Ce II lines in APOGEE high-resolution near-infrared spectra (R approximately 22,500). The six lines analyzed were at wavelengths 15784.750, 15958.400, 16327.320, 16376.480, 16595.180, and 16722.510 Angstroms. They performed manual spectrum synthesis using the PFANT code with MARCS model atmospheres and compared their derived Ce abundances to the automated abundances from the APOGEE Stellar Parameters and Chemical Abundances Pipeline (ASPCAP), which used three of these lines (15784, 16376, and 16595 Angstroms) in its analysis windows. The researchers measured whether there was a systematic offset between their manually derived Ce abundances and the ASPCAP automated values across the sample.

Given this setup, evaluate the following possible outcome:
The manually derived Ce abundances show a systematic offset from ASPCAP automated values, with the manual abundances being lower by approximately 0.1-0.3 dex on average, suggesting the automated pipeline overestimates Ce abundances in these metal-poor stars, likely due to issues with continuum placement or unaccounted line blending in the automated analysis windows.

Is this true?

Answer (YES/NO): NO